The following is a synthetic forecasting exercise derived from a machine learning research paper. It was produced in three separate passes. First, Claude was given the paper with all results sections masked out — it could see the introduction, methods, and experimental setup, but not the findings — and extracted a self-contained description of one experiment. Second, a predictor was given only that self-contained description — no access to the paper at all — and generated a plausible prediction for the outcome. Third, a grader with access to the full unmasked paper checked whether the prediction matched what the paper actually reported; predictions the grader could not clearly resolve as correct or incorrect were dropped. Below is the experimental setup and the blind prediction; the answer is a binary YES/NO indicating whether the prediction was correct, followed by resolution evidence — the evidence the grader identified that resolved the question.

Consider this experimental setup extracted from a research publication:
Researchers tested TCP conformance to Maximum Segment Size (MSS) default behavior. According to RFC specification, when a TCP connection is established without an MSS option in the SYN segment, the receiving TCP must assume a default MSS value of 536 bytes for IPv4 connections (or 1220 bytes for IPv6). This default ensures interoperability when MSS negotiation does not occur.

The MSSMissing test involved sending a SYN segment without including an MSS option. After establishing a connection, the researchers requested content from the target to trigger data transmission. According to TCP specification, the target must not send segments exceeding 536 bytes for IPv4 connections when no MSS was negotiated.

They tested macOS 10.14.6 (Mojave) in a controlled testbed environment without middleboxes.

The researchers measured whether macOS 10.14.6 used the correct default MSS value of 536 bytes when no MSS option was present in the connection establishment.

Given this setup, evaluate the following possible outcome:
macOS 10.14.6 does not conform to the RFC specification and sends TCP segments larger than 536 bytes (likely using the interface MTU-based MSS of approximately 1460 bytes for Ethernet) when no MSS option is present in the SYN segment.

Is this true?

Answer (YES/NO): NO